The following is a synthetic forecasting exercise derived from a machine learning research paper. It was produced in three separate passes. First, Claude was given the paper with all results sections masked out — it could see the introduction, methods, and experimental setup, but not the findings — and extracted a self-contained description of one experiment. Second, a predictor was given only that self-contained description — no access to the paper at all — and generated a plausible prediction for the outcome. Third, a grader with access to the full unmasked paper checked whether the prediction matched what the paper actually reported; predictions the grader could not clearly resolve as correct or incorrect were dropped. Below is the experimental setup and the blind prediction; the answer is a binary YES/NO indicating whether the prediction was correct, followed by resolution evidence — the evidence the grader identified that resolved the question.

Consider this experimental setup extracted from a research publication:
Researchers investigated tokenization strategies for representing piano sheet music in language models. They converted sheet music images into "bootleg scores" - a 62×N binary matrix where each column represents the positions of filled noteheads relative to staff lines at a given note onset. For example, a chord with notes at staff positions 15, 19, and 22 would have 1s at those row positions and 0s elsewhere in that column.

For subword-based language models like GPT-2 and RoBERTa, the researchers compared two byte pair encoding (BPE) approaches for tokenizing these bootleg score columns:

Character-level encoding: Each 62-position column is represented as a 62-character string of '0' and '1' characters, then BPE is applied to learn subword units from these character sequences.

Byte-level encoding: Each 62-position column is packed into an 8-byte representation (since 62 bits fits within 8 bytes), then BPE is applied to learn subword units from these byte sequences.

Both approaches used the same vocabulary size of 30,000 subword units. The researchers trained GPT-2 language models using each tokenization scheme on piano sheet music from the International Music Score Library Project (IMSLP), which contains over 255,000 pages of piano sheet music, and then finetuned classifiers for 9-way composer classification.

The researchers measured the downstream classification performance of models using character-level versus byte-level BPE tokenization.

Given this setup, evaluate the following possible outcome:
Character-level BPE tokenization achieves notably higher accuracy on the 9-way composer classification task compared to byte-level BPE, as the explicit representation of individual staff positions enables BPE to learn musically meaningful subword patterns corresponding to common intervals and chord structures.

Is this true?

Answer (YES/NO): NO